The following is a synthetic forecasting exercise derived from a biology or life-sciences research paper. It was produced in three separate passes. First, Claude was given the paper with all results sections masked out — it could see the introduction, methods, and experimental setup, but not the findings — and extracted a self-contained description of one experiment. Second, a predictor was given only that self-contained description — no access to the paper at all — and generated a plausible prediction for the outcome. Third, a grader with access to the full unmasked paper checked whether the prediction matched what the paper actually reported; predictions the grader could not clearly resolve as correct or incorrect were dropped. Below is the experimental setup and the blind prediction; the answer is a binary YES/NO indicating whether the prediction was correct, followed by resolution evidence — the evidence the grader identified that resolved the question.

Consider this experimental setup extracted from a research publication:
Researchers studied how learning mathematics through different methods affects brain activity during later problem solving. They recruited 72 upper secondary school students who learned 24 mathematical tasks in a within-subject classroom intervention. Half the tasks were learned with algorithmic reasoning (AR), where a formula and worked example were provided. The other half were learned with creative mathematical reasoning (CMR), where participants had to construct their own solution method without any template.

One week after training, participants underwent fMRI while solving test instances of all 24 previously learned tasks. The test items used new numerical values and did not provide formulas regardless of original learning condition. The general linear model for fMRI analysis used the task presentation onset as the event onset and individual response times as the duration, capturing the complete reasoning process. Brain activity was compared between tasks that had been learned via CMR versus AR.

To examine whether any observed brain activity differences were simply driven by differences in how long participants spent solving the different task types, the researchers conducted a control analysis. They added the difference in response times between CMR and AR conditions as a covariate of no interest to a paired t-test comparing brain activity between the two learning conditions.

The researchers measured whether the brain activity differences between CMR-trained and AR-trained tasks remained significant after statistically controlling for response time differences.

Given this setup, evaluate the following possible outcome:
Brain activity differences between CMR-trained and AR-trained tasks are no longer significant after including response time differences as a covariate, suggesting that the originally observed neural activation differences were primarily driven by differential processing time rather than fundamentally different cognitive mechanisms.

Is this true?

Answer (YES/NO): NO